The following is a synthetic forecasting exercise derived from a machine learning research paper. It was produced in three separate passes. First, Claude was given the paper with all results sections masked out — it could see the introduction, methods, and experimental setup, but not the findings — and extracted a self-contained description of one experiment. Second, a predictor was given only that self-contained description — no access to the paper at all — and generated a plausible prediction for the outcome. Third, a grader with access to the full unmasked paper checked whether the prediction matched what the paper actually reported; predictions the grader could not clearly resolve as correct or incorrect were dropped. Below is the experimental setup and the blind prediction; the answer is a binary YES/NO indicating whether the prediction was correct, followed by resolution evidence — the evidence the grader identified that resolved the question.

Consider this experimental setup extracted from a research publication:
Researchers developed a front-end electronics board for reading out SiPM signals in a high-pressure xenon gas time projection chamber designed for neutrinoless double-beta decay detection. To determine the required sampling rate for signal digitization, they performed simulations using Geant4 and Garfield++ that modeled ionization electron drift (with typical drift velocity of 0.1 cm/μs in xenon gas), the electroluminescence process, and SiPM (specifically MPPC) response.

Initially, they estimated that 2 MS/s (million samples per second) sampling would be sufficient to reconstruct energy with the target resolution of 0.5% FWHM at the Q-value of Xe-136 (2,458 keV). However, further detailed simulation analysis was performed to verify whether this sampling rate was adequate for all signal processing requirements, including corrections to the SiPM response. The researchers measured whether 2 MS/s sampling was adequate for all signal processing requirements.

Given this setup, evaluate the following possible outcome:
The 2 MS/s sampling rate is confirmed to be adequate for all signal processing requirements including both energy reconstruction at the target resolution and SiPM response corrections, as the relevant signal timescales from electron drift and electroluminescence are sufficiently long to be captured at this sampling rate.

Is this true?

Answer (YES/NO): NO